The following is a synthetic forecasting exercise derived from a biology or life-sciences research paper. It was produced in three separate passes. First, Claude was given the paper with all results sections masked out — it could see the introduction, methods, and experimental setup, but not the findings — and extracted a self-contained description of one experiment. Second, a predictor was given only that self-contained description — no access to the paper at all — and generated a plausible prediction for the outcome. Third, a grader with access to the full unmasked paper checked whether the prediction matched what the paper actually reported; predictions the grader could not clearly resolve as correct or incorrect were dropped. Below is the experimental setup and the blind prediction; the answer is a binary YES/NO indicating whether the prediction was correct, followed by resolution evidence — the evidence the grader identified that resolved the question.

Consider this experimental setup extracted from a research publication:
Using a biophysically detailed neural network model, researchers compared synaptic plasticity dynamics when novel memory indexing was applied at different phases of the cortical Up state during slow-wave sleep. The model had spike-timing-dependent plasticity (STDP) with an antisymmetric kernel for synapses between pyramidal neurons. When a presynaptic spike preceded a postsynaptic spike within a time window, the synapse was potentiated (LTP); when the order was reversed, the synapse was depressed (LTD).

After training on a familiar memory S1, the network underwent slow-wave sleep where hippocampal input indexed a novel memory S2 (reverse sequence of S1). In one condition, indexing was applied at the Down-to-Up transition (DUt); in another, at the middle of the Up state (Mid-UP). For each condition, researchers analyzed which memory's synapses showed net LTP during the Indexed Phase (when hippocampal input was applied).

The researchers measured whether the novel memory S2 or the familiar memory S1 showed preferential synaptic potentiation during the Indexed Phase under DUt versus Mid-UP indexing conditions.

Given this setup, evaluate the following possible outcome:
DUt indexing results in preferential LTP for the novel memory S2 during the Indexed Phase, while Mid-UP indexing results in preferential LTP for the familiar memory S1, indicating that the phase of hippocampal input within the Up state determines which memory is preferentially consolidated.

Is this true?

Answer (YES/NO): YES